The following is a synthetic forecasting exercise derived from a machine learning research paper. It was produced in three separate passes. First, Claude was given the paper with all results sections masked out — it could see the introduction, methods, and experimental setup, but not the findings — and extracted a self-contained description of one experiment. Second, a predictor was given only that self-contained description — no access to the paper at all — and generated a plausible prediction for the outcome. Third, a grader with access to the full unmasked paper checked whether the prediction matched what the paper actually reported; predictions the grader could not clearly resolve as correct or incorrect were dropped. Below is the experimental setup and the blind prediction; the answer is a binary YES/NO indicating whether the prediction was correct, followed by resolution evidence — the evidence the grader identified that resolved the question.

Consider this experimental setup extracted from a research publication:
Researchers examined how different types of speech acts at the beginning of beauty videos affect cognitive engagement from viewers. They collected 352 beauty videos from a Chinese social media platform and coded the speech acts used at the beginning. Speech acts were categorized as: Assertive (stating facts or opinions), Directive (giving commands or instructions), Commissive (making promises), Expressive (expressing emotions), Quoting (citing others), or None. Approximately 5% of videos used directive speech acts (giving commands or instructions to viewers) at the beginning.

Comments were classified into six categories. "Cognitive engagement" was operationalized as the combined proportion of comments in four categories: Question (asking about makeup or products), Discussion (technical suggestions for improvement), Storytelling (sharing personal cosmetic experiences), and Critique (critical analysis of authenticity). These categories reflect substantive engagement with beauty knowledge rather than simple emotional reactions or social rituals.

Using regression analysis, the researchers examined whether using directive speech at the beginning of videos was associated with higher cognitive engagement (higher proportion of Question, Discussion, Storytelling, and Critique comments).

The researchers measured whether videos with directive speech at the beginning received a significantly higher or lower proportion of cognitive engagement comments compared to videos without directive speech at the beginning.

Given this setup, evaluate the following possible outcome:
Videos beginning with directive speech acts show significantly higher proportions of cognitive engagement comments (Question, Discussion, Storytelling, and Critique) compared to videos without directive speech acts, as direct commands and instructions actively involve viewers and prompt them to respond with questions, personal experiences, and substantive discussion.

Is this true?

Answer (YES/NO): YES